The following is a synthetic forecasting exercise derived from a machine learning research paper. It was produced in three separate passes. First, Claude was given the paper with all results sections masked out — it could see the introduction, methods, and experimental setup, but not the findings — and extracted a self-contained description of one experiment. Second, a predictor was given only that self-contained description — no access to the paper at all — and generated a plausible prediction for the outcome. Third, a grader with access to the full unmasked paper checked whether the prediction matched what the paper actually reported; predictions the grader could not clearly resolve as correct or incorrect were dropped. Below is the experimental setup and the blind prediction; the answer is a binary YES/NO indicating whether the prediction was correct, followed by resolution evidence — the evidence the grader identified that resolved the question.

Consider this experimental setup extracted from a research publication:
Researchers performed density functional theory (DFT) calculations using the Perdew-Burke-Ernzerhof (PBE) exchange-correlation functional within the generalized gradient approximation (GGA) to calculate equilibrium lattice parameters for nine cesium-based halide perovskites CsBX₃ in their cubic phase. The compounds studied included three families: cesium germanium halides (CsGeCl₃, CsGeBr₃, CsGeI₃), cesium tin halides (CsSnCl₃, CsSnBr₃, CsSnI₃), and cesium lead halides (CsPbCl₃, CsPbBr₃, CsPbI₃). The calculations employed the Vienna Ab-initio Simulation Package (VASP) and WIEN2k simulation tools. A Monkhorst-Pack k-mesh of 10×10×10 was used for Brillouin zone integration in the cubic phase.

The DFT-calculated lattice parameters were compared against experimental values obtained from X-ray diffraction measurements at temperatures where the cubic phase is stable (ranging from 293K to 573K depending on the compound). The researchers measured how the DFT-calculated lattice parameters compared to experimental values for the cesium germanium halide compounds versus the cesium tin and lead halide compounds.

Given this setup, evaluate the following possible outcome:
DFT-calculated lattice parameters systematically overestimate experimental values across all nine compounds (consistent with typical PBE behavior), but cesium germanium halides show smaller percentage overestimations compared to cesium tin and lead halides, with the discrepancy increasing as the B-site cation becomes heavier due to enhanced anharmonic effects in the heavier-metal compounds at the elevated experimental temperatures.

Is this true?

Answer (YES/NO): NO